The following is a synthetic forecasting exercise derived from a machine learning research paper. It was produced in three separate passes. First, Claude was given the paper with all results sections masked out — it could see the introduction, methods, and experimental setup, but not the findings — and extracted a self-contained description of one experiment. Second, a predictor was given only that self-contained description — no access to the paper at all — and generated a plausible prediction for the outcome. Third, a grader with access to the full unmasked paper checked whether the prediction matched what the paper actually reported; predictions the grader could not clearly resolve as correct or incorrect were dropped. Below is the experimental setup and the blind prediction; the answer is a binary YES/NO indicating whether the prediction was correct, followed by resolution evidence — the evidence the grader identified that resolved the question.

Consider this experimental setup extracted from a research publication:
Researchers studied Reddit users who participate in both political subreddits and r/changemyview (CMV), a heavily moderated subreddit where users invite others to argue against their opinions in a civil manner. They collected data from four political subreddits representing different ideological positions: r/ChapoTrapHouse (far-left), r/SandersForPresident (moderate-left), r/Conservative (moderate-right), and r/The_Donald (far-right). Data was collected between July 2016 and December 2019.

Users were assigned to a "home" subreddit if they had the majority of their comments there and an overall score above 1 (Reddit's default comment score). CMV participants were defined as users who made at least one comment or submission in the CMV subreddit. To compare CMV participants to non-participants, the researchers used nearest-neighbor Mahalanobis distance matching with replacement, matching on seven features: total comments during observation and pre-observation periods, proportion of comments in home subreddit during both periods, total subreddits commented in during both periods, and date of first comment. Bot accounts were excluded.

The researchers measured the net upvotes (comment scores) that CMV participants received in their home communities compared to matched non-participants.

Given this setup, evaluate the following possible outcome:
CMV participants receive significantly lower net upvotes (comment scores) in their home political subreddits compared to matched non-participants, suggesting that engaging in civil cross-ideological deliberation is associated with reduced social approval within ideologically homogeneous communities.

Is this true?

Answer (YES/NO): YES